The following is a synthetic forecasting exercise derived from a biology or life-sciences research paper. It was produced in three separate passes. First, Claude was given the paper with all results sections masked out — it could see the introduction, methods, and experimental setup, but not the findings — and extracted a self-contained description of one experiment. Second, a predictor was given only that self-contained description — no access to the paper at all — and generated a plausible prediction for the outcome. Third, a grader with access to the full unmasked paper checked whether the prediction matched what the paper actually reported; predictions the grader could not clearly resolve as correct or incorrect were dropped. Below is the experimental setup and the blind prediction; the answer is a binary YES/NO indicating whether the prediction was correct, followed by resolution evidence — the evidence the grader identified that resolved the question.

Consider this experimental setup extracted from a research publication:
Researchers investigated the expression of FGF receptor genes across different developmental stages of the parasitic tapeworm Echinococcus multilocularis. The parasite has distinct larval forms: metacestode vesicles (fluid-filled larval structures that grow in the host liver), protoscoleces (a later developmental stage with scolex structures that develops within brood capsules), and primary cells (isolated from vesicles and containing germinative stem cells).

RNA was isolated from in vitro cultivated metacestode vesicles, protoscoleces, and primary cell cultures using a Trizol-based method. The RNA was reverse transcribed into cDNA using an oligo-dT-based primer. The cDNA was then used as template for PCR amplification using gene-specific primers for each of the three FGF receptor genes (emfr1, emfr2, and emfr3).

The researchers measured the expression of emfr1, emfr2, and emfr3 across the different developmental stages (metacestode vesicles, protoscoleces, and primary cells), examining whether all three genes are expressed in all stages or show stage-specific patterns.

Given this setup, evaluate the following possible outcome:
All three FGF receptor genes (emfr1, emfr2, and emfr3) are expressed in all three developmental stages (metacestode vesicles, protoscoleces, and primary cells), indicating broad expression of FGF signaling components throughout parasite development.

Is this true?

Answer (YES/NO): YES